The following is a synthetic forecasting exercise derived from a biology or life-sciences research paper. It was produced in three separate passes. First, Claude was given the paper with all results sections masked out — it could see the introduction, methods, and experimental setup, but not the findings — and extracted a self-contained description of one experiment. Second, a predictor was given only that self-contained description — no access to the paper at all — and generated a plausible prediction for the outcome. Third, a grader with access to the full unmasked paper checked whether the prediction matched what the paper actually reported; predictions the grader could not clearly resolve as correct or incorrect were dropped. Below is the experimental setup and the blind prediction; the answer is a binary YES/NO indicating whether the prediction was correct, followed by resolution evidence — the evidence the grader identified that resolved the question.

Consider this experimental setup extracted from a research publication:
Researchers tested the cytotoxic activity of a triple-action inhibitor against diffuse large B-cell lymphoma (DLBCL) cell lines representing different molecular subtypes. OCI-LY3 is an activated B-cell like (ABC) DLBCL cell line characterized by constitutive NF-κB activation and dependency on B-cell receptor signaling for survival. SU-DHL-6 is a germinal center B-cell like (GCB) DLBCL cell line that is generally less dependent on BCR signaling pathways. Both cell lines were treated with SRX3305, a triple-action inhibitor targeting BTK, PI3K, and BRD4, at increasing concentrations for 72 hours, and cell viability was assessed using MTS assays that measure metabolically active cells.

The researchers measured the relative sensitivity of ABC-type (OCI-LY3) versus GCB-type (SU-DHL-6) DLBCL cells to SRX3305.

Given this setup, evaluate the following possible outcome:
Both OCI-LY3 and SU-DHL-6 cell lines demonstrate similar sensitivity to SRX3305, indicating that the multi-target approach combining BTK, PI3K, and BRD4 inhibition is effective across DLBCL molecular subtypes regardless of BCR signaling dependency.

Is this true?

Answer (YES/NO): NO